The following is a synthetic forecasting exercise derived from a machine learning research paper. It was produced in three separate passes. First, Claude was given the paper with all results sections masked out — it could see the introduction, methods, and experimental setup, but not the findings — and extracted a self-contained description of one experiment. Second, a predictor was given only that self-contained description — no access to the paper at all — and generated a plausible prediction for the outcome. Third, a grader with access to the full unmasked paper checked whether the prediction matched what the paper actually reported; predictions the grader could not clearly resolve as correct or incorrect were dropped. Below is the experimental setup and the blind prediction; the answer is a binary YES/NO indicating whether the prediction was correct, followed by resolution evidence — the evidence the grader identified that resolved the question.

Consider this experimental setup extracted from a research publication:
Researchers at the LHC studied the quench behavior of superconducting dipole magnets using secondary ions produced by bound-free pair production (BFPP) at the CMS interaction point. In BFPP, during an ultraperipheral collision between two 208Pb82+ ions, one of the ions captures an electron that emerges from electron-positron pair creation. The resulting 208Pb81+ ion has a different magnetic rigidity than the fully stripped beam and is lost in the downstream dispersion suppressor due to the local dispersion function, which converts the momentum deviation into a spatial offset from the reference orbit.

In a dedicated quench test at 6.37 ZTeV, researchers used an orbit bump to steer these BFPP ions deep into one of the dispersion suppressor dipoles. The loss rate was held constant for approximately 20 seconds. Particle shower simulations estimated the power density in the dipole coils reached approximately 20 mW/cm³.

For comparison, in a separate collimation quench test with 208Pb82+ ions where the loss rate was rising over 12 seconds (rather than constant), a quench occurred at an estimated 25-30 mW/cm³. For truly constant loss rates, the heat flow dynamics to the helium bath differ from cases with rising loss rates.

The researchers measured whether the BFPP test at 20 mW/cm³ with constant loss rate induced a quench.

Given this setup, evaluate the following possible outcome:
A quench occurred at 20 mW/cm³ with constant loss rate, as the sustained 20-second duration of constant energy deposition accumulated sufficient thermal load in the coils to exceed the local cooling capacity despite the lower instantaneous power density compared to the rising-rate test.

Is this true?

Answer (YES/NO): YES